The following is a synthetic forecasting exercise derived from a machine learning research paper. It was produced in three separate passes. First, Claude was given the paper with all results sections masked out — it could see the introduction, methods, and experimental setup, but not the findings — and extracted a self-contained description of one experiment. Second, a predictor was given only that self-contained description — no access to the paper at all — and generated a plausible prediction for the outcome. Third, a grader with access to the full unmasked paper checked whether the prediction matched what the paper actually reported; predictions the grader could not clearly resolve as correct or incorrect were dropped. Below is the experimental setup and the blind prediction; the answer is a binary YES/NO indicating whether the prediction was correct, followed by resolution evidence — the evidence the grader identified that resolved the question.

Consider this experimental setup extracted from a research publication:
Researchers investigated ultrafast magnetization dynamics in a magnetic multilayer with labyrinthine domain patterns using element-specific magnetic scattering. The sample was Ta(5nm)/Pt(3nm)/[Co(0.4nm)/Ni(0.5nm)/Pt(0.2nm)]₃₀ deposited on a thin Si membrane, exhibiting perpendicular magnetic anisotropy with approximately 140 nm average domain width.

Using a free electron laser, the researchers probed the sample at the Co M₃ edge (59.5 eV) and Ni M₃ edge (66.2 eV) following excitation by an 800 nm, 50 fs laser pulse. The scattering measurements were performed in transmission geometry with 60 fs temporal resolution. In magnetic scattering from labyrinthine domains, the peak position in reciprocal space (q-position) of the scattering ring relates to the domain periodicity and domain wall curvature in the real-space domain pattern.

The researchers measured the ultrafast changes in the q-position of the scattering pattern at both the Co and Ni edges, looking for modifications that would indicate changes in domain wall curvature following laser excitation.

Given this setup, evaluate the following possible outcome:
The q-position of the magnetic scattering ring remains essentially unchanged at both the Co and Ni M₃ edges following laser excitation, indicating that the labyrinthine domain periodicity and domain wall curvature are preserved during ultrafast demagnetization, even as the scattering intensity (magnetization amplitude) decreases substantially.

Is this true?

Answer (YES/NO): NO